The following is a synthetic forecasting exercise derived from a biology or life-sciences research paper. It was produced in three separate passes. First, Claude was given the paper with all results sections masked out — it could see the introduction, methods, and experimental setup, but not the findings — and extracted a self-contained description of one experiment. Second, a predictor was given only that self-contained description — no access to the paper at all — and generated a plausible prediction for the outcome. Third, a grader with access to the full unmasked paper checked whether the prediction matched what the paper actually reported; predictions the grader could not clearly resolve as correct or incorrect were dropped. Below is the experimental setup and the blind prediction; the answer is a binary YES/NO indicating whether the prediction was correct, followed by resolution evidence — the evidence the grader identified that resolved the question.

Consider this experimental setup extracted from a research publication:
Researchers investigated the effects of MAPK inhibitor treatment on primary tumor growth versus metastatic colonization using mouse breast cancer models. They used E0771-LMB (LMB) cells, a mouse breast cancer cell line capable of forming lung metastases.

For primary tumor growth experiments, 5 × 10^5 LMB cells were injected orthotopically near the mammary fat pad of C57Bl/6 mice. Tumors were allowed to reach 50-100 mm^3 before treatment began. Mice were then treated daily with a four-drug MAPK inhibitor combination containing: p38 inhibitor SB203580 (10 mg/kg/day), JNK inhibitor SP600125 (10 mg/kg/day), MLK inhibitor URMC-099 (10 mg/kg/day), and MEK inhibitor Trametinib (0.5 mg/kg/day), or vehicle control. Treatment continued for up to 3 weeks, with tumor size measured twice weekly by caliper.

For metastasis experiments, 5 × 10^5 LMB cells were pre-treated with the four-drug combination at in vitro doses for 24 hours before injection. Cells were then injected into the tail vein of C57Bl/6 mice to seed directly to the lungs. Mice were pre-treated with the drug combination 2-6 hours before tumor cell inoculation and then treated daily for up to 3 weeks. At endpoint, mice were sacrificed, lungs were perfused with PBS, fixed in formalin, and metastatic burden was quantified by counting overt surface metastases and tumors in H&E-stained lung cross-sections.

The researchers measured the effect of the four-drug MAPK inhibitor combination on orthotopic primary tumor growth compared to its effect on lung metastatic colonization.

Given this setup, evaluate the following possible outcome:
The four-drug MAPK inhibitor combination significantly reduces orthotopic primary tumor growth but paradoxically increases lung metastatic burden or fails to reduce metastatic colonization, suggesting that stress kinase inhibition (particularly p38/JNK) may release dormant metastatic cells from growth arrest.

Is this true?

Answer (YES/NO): NO